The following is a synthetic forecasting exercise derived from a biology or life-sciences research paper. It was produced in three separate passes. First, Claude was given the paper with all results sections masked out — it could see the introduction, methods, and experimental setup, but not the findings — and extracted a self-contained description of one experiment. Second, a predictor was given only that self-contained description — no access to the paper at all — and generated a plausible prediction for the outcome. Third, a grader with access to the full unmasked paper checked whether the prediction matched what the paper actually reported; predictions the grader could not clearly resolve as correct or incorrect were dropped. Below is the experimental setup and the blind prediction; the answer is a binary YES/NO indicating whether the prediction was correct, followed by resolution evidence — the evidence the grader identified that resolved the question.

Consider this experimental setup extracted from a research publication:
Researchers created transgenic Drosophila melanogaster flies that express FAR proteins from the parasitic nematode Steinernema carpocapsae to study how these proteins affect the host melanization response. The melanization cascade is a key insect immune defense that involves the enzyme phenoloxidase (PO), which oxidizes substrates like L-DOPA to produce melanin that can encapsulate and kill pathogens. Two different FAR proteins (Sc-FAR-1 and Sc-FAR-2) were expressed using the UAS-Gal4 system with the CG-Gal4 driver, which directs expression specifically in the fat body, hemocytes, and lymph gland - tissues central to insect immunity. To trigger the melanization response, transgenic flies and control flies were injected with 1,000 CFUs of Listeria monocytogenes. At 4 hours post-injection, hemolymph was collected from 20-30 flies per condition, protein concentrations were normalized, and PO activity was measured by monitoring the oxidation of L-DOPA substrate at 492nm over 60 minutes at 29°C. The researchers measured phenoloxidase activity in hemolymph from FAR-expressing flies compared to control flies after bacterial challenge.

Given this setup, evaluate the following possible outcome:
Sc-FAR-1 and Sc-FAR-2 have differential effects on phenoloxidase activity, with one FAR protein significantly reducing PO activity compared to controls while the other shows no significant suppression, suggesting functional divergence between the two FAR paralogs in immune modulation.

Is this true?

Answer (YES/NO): NO